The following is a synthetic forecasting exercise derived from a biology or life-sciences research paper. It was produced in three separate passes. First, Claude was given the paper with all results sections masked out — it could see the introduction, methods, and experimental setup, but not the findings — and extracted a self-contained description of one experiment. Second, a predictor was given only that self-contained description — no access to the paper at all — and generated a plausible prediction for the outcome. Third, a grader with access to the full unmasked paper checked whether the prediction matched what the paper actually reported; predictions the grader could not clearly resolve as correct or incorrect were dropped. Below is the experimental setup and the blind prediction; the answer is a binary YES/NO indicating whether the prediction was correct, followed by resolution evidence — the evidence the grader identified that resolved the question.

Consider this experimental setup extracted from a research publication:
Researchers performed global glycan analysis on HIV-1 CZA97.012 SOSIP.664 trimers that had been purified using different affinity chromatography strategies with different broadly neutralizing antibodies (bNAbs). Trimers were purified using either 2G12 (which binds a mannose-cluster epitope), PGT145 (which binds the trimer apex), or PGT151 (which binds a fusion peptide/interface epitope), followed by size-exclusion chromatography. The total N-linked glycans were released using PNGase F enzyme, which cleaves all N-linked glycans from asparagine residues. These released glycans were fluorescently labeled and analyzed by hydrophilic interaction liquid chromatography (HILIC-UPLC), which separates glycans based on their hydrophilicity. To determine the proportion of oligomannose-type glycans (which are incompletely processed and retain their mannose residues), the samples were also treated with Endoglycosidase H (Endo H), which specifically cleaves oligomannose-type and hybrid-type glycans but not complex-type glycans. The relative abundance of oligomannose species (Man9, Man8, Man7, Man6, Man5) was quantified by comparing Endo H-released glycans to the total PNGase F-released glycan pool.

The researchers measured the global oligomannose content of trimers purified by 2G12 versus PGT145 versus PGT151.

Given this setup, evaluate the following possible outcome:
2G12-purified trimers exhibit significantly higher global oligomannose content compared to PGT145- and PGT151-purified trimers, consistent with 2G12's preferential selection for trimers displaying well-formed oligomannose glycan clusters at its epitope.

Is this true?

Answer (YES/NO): NO